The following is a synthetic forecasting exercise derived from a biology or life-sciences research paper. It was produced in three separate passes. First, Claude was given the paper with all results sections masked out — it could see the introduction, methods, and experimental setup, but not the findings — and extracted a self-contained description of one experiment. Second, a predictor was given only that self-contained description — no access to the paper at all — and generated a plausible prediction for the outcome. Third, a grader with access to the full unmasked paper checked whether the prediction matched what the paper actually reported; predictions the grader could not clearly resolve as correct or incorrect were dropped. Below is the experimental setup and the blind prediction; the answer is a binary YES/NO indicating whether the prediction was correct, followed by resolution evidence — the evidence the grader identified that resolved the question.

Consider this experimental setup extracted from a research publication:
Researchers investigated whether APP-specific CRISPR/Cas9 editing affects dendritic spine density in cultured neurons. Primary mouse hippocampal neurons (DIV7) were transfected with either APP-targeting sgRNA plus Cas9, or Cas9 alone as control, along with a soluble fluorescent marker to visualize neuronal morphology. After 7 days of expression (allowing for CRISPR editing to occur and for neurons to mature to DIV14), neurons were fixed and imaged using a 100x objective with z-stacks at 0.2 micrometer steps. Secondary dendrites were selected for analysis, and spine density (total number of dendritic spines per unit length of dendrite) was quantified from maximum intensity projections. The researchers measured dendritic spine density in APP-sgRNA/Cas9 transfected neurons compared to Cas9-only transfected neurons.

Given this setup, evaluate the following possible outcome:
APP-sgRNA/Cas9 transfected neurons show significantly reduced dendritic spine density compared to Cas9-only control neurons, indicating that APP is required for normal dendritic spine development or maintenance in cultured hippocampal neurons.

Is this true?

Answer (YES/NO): NO